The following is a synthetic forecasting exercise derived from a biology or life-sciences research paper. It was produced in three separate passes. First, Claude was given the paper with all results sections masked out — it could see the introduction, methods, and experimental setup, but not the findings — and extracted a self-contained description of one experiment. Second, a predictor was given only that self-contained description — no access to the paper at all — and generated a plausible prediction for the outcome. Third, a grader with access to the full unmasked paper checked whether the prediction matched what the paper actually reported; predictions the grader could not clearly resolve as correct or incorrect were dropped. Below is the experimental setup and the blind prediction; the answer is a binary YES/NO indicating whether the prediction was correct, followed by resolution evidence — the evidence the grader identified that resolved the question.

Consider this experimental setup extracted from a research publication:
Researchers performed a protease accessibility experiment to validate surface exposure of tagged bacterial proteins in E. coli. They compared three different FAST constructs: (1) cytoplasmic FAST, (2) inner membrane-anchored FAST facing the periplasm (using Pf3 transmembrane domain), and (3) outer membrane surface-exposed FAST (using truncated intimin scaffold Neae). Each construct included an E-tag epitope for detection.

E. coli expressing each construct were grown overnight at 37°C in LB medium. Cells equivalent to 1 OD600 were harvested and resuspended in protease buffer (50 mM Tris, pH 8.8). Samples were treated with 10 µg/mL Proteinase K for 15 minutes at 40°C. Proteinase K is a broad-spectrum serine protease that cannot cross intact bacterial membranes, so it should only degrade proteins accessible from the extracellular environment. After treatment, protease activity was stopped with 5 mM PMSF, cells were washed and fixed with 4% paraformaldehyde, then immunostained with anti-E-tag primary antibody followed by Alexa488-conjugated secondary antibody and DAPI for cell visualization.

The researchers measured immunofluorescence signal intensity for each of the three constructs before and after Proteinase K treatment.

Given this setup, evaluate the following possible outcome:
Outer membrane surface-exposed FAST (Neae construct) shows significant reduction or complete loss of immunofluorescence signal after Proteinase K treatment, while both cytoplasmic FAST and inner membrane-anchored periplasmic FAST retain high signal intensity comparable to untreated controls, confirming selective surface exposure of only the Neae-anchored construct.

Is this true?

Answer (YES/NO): NO